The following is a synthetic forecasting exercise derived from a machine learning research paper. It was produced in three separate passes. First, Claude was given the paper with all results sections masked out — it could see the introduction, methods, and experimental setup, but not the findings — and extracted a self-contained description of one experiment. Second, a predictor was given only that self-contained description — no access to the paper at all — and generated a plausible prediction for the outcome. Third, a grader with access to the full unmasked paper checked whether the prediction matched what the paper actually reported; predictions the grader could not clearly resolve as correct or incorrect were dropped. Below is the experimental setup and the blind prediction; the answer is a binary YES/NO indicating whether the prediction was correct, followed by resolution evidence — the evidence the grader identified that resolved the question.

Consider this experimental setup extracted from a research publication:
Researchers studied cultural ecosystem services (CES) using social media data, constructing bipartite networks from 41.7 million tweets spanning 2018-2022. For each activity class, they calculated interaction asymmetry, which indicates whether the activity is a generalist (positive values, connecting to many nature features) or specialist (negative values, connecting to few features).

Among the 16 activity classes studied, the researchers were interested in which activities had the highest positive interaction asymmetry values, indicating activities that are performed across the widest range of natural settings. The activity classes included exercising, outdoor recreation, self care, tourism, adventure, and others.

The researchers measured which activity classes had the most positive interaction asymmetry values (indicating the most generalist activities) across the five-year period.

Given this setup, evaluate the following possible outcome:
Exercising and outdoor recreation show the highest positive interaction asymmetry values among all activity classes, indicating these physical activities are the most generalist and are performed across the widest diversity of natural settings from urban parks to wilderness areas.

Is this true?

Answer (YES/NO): NO